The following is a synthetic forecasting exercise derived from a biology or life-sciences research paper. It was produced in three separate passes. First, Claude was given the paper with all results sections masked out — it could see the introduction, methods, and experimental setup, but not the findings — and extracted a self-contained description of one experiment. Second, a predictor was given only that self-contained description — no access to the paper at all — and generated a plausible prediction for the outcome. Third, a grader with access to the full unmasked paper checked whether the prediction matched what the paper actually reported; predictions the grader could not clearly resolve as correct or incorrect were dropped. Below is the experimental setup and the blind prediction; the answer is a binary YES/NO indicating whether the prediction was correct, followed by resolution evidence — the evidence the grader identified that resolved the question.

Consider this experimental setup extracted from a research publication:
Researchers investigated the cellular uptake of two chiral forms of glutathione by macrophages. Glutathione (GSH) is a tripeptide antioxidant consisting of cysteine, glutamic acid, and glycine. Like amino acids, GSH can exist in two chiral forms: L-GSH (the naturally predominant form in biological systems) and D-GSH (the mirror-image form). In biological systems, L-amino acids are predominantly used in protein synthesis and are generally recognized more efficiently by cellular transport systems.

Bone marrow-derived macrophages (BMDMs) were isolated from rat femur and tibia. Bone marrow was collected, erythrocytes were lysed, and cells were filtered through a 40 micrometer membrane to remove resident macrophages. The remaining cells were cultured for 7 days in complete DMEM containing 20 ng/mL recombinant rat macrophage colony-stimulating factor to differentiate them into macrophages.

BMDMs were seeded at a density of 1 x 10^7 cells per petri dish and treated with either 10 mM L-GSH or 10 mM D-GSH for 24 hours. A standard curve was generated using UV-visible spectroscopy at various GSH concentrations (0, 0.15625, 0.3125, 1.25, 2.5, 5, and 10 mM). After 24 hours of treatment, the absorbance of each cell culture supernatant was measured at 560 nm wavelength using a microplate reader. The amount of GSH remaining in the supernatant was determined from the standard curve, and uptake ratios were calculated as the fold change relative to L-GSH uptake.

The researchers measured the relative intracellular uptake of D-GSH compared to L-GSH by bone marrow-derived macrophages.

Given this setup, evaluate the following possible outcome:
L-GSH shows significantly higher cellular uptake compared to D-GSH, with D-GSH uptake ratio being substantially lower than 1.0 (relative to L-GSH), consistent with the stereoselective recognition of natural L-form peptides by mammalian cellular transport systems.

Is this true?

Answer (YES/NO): NO